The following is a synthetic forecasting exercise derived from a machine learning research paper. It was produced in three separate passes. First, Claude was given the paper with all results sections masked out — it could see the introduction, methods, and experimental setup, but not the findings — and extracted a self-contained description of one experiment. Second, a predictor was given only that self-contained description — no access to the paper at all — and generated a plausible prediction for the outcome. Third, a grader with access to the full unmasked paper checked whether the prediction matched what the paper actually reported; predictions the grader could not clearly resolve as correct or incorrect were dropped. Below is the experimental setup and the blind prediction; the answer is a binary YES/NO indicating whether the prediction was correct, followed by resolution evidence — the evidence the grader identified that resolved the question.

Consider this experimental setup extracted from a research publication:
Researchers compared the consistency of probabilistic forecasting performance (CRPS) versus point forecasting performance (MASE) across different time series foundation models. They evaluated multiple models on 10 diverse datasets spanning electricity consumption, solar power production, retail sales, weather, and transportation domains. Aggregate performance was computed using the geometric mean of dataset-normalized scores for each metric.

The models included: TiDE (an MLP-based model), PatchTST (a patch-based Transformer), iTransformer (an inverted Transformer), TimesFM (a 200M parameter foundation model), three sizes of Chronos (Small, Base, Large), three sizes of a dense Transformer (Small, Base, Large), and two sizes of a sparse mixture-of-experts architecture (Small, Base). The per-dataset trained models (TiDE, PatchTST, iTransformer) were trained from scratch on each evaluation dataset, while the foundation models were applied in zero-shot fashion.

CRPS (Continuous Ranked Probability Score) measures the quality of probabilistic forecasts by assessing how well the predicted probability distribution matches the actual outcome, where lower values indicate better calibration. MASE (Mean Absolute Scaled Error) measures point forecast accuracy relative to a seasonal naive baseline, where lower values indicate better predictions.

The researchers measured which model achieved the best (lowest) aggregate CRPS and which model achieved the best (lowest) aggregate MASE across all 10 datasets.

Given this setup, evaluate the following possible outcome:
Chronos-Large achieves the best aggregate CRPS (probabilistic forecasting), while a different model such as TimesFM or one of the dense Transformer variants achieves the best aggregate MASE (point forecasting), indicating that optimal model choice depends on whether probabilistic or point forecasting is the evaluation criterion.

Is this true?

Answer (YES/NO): NO